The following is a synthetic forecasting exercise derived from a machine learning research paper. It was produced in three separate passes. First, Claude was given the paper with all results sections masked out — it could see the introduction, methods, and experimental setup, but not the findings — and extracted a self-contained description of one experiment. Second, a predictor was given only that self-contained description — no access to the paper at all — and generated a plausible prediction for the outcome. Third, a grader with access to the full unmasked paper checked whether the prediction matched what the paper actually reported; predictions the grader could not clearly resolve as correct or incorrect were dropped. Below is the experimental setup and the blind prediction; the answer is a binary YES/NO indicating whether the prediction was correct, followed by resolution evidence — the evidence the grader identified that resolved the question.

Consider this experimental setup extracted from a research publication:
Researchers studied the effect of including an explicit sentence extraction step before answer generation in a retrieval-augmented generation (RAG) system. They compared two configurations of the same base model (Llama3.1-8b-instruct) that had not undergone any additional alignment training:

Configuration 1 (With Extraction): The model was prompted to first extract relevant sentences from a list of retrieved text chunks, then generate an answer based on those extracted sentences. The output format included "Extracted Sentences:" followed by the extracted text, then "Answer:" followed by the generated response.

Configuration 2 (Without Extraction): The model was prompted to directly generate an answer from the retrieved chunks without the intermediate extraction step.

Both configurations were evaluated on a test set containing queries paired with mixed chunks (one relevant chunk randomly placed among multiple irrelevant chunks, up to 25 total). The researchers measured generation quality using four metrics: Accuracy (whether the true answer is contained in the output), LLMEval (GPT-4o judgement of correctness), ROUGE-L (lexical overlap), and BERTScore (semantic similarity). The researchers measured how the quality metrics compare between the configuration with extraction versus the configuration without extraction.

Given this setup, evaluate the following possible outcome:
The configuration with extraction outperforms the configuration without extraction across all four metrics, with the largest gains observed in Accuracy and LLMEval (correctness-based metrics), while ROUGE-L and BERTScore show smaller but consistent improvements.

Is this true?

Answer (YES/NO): YES